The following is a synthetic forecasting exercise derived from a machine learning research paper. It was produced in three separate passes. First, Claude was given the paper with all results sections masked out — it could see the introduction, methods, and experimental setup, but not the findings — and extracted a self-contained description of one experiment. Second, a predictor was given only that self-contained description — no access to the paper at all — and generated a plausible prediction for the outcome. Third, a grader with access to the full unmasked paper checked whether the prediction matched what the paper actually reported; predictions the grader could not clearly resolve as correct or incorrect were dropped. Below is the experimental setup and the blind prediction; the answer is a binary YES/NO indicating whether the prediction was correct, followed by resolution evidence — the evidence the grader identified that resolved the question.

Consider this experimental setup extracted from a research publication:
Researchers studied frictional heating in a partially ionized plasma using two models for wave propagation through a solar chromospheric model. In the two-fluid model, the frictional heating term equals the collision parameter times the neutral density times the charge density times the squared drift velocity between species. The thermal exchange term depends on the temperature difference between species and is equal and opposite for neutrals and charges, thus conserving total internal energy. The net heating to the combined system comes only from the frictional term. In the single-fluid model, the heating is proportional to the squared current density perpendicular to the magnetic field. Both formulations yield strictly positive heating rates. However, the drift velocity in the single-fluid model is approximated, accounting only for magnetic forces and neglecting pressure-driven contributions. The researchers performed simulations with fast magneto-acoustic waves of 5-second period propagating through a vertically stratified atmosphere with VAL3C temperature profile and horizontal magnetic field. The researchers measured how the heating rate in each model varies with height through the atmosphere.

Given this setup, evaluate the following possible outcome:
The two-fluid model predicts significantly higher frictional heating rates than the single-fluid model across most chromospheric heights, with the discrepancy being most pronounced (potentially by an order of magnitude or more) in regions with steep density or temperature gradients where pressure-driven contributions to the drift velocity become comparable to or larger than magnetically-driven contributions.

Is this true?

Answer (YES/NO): NO